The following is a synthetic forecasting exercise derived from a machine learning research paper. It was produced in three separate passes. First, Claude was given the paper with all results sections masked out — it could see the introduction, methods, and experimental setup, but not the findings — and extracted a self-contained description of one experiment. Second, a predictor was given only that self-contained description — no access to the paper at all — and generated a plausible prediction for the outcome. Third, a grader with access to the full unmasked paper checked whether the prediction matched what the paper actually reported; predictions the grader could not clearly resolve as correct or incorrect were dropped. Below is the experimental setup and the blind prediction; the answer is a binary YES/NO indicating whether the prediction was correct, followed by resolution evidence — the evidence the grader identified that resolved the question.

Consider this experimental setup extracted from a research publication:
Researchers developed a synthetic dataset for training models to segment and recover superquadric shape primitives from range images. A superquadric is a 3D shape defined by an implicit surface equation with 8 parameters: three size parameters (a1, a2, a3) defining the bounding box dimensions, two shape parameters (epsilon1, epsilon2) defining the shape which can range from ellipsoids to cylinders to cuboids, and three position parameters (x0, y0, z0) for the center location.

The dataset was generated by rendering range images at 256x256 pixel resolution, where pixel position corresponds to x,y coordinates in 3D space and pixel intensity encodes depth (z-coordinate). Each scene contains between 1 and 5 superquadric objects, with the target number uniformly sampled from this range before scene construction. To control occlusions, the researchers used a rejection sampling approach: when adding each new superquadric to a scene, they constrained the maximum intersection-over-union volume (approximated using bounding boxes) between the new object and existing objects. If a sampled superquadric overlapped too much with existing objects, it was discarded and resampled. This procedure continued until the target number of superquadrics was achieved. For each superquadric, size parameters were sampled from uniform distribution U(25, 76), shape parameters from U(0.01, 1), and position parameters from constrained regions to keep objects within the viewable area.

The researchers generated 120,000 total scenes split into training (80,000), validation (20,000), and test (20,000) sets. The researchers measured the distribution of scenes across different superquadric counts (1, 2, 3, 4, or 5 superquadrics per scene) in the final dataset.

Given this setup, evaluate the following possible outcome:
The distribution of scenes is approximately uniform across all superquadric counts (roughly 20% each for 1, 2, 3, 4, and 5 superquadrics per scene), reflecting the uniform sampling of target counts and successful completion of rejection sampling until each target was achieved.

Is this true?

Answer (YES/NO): YES